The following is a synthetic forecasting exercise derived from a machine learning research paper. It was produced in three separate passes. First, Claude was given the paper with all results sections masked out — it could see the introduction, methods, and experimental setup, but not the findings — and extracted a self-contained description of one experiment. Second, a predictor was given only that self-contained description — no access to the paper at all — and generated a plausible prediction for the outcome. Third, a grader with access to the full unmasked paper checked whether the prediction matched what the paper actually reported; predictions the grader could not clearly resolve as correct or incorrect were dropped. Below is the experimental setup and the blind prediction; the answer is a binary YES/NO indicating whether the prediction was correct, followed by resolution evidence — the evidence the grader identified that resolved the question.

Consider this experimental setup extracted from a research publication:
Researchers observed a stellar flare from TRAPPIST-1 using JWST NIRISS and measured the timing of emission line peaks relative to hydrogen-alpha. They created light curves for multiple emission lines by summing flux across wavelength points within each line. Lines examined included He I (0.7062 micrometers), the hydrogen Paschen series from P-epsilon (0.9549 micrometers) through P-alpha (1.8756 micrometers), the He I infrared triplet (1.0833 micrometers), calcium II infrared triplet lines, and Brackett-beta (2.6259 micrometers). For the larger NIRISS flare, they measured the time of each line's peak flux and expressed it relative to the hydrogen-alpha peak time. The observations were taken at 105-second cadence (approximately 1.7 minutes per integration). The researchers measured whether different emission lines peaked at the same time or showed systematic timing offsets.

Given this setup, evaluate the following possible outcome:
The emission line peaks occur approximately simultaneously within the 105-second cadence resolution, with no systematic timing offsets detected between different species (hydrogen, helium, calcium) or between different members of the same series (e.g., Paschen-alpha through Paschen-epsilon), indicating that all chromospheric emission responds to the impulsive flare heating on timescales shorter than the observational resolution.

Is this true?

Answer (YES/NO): NO